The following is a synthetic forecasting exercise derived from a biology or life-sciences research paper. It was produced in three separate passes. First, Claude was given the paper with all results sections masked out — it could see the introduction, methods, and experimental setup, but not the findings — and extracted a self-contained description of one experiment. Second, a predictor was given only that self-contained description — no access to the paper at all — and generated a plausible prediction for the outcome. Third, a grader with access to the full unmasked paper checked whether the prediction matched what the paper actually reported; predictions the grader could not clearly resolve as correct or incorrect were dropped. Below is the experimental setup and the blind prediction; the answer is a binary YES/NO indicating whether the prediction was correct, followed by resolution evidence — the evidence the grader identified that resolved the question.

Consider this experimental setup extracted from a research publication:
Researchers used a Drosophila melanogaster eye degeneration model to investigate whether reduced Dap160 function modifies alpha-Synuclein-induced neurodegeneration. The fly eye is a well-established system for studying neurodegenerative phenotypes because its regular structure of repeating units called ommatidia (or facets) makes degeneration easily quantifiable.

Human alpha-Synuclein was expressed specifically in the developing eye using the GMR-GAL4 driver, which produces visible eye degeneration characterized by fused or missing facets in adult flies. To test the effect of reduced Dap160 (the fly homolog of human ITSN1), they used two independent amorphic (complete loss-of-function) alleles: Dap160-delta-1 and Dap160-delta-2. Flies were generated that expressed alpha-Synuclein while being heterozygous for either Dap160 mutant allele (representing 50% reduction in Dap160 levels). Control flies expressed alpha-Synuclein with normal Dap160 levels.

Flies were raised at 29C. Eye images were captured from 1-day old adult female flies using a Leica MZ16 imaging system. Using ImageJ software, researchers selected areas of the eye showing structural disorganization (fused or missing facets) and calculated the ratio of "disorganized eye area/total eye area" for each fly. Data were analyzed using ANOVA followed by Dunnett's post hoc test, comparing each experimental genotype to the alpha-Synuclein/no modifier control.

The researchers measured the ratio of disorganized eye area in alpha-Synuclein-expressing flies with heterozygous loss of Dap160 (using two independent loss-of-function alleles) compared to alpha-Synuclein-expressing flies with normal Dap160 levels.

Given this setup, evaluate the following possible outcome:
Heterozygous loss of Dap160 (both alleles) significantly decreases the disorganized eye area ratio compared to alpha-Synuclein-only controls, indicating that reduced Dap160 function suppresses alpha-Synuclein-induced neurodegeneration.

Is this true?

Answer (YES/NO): NO